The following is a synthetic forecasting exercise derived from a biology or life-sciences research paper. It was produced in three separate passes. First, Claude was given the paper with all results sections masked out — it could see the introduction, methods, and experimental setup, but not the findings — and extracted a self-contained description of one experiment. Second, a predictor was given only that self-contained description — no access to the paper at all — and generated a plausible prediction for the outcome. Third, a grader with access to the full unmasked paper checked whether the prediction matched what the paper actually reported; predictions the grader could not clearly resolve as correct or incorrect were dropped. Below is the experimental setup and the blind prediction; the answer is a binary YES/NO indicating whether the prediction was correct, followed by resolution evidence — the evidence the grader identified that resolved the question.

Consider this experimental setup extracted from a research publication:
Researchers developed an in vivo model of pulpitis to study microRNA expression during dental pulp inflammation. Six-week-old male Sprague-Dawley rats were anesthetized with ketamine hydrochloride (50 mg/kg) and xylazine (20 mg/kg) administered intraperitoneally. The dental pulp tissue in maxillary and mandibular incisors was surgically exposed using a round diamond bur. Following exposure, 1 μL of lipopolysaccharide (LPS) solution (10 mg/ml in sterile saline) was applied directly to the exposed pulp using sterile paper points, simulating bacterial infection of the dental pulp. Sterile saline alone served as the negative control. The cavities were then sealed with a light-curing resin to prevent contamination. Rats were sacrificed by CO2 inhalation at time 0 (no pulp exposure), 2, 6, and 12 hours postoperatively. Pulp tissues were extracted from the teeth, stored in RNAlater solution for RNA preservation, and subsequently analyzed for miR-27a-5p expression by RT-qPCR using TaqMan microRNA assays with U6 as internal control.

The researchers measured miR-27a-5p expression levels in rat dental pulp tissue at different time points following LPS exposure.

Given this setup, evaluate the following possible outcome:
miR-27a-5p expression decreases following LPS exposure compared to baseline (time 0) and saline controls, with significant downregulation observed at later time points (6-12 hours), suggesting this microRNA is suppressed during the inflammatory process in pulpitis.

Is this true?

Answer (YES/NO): NO